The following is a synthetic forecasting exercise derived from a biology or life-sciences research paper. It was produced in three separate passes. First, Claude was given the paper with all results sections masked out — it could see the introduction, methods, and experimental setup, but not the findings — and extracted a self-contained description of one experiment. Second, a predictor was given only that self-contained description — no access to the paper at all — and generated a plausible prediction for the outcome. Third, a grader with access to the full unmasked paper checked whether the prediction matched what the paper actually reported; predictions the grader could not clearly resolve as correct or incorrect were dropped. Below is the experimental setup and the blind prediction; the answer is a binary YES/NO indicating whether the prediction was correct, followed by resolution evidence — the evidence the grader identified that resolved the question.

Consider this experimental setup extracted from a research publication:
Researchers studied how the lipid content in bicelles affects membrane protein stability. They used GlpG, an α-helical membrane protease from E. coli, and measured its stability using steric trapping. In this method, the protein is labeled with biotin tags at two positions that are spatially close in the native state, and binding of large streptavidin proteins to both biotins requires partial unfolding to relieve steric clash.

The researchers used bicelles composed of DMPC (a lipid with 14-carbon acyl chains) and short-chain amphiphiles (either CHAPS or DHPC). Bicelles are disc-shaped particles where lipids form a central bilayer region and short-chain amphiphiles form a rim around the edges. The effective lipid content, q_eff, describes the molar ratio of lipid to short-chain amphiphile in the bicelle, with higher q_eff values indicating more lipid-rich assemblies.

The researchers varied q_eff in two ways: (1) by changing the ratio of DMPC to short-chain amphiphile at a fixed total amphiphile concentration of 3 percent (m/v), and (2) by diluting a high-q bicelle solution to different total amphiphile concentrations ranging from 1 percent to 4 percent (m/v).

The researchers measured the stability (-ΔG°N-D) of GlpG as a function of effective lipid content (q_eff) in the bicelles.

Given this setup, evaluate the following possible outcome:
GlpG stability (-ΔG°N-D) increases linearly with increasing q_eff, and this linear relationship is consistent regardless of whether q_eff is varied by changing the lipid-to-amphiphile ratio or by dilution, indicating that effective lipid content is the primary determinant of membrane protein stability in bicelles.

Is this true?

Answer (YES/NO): NO